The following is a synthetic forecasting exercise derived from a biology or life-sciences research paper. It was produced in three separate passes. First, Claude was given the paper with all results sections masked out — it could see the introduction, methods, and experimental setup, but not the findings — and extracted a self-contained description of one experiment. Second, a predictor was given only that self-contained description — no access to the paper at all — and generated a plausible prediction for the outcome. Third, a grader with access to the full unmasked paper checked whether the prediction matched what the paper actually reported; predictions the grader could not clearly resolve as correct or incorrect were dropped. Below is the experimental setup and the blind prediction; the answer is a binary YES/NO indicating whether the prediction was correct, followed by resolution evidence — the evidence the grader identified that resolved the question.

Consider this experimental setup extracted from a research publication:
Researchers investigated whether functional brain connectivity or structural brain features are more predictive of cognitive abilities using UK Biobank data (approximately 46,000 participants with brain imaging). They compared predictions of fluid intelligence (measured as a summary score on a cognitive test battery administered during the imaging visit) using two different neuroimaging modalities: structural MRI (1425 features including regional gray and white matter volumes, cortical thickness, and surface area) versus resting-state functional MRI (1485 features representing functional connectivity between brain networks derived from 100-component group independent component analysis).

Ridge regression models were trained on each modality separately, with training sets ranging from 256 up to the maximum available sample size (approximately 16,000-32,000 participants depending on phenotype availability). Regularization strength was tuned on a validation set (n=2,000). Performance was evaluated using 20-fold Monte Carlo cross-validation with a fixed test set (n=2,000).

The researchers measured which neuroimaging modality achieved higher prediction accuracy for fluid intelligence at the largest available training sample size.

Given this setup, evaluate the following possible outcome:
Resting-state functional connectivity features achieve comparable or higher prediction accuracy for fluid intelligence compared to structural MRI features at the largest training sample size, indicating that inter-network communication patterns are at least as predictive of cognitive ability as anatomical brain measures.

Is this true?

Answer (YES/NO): YES